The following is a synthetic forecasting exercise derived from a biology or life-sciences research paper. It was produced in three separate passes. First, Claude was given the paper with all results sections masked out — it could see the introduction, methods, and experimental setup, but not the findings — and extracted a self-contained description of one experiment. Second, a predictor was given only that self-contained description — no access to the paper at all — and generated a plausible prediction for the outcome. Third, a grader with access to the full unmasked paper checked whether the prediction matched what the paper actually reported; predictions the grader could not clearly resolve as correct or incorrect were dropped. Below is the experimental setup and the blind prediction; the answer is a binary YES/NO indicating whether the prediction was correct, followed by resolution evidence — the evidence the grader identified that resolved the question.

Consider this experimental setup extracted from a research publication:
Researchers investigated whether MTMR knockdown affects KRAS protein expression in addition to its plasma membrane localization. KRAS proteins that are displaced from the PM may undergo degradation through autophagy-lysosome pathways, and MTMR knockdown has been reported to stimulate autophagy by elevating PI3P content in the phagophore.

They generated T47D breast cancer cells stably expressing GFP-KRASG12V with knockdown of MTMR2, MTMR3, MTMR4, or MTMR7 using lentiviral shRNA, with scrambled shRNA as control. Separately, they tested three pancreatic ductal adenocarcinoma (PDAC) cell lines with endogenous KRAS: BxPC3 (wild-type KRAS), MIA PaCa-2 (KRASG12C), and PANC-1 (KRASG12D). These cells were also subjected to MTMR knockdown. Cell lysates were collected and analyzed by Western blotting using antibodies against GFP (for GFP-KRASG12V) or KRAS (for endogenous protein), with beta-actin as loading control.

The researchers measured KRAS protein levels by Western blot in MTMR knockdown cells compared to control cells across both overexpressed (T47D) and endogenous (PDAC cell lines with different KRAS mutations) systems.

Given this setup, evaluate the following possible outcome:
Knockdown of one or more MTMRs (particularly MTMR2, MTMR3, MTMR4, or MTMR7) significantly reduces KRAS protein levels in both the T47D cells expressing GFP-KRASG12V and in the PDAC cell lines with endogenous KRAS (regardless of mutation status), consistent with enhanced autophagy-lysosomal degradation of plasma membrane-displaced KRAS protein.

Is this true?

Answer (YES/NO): NO